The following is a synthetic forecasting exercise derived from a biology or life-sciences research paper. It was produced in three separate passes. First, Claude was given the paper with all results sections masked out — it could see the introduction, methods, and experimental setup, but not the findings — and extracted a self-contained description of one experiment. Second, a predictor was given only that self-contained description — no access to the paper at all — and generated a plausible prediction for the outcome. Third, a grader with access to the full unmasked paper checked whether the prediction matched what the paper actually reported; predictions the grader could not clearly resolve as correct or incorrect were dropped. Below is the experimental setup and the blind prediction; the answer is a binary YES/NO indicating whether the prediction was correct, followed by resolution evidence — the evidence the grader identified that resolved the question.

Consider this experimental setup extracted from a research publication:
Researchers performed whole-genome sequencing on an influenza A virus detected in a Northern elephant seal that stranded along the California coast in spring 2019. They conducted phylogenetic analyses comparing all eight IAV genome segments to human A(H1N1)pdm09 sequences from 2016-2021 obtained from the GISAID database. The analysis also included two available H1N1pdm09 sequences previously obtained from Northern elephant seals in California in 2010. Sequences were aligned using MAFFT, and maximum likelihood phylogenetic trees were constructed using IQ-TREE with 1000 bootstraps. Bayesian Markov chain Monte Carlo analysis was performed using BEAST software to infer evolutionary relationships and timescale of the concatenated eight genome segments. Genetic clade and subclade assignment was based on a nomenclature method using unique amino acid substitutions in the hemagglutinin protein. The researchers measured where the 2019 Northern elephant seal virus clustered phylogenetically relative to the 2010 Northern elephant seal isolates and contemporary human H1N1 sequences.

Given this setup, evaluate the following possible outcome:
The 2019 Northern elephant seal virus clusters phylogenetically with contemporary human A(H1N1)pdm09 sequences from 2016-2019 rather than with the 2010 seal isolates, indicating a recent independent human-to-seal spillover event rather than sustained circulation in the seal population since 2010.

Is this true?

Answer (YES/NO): YES